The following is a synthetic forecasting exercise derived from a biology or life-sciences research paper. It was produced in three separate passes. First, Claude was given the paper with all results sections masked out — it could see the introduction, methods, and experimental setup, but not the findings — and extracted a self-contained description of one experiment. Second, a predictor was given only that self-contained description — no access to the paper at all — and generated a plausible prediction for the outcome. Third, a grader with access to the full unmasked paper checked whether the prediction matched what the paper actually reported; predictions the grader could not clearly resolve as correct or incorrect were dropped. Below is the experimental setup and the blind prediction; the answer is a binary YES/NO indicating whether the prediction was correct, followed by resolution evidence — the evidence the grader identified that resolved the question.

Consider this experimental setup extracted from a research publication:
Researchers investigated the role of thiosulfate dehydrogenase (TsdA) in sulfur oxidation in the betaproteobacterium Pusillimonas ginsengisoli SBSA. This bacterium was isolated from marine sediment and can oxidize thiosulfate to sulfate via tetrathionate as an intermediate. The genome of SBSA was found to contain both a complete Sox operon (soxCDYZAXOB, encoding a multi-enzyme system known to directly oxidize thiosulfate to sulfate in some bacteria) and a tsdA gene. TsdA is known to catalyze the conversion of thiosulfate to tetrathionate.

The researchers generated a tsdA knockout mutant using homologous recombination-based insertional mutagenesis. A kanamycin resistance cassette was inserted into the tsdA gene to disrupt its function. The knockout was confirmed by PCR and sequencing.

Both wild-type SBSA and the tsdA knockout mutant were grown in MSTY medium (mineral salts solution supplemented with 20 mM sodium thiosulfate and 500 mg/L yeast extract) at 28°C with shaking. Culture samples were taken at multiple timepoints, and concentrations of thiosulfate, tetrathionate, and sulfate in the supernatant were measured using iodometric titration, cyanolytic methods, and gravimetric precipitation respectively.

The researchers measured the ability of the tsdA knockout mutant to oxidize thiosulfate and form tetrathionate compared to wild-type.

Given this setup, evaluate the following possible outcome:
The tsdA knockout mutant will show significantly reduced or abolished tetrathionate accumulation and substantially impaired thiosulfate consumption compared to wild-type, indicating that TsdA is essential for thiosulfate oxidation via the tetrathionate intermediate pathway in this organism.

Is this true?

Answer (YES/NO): YES